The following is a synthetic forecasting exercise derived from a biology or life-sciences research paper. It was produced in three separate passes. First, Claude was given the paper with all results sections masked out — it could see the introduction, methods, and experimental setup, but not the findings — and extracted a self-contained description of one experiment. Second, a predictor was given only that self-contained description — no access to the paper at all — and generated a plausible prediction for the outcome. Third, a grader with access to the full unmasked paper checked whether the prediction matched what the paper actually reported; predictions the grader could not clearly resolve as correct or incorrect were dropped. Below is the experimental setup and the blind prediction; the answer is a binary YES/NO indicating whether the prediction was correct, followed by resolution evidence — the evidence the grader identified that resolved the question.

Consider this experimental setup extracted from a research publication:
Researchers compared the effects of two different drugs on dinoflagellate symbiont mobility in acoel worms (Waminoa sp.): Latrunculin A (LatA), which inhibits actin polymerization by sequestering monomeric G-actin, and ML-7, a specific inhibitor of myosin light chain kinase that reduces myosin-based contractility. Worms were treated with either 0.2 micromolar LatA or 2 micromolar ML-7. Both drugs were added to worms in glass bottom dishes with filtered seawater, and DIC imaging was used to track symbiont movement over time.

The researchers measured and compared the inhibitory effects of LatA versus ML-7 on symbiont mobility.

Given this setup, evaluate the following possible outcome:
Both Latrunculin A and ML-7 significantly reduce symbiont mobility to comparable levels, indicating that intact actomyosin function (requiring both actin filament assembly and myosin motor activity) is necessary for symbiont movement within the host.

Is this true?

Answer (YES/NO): NO